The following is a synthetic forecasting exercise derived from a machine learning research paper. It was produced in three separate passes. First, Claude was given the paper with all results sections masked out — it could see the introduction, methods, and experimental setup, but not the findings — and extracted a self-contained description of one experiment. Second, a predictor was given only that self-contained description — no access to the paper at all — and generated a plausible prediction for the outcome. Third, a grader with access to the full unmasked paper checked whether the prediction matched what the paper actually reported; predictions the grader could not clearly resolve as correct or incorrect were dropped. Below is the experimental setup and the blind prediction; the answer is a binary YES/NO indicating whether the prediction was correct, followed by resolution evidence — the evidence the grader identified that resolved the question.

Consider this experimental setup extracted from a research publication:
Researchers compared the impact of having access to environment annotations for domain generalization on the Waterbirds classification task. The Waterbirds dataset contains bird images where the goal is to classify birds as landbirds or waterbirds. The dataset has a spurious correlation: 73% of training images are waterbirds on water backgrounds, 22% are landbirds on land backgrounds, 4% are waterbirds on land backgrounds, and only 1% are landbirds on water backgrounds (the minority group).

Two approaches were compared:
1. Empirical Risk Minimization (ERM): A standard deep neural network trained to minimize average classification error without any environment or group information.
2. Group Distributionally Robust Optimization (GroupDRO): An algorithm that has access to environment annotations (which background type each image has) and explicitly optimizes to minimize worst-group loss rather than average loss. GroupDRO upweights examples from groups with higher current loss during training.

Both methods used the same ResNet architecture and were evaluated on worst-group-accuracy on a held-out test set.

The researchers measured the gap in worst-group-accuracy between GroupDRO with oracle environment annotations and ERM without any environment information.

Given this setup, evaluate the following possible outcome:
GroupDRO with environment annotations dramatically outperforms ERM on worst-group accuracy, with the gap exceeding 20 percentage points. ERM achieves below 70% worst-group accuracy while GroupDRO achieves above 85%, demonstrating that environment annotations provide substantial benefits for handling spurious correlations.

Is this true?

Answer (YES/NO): YES